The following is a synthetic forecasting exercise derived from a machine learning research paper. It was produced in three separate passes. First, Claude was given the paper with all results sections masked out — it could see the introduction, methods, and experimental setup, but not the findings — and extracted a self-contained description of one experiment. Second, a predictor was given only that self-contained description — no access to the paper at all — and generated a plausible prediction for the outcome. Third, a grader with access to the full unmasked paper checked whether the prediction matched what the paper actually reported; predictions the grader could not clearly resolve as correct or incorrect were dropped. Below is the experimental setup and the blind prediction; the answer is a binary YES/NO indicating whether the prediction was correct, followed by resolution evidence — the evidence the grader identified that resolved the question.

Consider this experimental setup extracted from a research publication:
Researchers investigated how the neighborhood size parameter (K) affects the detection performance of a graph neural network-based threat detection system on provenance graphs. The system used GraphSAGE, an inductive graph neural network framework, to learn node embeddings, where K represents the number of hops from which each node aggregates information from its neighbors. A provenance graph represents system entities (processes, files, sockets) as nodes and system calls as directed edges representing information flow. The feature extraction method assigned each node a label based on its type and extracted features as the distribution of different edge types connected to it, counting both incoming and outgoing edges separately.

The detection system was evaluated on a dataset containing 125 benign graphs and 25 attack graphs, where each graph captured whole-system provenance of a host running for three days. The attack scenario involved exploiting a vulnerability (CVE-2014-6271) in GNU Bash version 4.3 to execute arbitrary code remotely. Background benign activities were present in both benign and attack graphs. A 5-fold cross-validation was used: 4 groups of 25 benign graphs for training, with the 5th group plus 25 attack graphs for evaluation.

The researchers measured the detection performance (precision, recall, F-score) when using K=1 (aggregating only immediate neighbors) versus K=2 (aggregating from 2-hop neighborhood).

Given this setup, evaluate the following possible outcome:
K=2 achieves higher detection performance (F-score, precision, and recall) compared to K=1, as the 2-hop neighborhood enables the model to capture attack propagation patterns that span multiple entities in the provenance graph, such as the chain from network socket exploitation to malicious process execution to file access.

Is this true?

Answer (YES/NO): YES